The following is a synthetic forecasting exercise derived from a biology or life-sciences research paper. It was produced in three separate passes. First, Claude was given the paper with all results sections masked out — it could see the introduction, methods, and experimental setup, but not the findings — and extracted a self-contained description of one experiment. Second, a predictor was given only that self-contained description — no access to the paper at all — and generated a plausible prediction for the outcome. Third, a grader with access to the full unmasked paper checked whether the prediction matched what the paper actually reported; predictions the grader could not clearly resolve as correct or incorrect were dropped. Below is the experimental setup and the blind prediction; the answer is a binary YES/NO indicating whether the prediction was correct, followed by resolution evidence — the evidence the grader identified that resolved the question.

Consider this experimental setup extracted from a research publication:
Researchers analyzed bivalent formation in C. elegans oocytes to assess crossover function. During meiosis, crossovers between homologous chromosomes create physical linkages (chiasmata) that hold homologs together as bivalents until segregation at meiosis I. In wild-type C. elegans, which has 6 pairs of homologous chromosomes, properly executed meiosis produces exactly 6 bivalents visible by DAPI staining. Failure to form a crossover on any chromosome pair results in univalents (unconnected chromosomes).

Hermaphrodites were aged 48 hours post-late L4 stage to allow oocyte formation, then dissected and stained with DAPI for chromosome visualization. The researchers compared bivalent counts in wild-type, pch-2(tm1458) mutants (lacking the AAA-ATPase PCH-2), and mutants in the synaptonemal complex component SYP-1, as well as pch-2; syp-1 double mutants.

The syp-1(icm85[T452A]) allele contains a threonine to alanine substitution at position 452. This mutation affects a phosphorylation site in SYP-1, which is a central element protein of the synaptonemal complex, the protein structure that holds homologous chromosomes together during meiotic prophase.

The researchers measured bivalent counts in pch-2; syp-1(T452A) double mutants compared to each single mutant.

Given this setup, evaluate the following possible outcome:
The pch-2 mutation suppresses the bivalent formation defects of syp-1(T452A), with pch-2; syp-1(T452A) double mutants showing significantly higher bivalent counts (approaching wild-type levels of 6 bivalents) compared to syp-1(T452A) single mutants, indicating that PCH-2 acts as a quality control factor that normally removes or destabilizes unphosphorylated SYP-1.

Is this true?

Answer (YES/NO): YES